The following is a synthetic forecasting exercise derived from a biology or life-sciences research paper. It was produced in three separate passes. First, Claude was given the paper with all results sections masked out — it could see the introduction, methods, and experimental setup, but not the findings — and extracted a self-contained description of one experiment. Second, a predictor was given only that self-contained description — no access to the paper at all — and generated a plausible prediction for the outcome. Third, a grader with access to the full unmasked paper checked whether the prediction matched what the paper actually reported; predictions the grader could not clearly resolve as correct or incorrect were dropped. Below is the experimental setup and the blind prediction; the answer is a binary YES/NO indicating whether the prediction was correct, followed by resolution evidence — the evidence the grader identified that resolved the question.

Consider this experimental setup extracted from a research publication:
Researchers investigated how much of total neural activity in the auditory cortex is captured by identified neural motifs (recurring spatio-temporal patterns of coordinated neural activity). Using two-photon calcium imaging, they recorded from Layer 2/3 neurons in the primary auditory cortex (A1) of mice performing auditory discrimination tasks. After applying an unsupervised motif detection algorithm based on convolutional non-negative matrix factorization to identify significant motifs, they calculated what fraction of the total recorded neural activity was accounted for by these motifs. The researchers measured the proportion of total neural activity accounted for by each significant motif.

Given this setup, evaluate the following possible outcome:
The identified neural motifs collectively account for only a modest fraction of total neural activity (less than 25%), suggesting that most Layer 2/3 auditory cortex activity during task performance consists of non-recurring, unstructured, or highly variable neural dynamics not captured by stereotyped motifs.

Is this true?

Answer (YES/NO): YES